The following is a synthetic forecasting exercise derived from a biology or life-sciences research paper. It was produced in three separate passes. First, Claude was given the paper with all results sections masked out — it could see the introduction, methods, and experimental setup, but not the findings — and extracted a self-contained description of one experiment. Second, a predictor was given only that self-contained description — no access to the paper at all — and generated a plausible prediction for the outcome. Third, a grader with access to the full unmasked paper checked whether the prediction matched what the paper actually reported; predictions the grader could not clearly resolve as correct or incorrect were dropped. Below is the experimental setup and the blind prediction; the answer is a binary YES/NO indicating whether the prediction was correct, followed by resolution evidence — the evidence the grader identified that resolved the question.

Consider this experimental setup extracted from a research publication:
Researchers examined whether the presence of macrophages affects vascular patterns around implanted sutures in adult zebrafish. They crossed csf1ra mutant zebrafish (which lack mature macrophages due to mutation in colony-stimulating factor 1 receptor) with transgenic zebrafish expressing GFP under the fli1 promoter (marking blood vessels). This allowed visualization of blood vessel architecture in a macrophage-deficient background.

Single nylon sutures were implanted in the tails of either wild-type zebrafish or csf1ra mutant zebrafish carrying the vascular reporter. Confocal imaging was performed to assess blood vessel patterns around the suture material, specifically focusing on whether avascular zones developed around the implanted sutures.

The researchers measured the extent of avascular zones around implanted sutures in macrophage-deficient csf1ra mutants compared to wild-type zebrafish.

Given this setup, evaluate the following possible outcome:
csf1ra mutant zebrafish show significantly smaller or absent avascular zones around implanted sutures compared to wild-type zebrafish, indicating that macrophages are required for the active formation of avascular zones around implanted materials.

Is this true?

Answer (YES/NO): YES